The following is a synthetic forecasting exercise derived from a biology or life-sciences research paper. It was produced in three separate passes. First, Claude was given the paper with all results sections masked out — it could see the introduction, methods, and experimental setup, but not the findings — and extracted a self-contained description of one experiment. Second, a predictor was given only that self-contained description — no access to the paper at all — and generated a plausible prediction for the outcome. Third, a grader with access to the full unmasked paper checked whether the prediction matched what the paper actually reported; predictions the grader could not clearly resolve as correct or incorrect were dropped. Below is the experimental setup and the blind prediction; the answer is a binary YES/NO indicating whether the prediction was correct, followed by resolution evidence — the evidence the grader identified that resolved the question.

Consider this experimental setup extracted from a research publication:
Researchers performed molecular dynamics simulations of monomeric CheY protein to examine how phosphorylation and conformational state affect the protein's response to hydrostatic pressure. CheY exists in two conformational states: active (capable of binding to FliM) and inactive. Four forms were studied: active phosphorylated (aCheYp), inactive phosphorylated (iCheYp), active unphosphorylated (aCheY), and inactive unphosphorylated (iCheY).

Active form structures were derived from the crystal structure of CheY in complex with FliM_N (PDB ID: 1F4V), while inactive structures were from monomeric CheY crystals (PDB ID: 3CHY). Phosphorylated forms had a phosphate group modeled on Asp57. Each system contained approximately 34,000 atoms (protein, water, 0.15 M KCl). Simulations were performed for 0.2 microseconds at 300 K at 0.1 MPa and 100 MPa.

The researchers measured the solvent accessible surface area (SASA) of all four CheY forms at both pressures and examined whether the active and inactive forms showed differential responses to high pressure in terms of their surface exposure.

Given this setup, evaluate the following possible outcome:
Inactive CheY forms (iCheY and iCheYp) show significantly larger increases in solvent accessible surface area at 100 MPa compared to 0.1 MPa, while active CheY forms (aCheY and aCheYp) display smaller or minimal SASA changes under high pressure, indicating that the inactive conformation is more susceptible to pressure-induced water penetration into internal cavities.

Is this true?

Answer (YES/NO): NO